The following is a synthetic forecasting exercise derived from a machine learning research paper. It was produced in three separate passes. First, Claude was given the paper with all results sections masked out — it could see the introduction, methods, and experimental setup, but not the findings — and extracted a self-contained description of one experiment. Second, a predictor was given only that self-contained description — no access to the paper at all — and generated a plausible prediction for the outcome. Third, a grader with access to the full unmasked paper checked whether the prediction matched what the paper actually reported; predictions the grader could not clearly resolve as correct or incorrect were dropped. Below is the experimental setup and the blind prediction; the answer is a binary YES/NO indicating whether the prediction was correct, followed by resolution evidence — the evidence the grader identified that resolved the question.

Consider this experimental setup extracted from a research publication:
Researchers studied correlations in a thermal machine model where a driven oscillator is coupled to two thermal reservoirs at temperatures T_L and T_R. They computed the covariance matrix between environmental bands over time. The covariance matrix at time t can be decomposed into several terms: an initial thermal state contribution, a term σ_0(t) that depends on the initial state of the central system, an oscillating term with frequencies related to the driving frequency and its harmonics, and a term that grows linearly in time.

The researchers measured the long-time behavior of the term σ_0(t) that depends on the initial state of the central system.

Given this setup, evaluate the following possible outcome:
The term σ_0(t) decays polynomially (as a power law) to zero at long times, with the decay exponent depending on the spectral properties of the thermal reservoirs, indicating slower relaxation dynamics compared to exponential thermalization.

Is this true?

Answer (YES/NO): NO